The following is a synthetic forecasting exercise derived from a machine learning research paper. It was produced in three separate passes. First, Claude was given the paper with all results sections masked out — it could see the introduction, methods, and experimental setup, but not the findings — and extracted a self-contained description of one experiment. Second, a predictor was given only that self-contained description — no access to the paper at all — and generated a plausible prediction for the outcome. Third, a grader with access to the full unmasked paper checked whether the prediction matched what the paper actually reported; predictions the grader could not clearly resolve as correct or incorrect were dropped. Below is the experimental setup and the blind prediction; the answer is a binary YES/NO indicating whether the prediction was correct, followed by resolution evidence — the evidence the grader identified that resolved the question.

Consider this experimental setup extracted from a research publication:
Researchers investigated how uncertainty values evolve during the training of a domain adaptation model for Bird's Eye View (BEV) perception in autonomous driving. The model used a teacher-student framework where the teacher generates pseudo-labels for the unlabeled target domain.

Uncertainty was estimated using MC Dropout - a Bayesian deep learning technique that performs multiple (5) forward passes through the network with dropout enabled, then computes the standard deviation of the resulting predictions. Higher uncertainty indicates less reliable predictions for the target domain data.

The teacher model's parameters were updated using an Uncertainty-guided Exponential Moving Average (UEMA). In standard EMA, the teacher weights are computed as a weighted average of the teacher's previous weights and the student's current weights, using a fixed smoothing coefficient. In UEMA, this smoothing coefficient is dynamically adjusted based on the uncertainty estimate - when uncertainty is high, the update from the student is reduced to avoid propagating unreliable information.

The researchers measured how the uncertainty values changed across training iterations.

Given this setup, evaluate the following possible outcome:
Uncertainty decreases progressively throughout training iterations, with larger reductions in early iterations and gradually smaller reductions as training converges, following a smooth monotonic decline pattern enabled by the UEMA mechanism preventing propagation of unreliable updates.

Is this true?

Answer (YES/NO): NO